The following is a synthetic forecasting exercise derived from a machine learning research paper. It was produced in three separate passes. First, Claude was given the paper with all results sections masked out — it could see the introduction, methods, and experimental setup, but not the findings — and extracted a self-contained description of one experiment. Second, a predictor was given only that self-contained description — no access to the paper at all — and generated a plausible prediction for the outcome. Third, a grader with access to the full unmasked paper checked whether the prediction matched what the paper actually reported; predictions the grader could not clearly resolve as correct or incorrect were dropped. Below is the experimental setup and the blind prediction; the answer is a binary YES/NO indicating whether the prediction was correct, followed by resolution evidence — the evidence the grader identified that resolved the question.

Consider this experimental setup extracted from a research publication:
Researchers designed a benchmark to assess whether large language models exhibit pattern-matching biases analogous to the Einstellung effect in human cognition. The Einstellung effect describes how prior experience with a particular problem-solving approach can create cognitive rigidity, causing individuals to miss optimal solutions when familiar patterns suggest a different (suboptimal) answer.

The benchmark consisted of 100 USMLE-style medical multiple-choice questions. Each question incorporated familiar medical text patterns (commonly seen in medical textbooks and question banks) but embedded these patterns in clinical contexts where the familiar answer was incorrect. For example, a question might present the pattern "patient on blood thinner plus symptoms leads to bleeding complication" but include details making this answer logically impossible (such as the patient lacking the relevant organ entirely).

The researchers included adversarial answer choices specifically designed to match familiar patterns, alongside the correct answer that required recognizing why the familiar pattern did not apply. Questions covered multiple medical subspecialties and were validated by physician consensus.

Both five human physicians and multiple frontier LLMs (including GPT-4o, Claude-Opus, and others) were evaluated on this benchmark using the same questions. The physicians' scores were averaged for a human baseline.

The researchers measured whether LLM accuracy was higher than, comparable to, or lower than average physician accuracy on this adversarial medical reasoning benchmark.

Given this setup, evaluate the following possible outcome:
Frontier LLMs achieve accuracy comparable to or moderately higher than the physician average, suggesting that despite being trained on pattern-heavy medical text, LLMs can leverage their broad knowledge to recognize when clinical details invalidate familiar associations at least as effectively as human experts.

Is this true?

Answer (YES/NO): NO